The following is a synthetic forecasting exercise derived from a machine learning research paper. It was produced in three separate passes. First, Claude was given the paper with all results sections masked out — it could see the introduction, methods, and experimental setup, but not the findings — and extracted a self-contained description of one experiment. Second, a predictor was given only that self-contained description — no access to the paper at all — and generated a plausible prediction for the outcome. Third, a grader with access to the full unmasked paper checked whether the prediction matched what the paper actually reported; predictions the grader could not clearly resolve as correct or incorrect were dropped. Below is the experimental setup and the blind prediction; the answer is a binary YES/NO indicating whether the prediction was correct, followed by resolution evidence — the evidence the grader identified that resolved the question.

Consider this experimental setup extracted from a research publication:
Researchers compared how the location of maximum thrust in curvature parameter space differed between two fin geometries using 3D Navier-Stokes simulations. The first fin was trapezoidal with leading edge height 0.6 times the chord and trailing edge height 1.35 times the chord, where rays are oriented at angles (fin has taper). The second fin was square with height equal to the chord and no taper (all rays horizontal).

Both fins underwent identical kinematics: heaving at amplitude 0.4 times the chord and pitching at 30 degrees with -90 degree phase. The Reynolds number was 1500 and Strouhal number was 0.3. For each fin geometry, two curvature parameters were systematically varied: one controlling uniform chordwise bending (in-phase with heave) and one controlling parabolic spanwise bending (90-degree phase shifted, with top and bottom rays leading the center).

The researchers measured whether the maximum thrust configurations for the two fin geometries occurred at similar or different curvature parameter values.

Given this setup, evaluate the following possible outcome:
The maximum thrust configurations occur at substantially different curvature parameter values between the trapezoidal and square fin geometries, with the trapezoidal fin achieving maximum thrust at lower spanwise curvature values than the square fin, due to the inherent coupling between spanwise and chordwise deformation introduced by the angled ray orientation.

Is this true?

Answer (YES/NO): NO